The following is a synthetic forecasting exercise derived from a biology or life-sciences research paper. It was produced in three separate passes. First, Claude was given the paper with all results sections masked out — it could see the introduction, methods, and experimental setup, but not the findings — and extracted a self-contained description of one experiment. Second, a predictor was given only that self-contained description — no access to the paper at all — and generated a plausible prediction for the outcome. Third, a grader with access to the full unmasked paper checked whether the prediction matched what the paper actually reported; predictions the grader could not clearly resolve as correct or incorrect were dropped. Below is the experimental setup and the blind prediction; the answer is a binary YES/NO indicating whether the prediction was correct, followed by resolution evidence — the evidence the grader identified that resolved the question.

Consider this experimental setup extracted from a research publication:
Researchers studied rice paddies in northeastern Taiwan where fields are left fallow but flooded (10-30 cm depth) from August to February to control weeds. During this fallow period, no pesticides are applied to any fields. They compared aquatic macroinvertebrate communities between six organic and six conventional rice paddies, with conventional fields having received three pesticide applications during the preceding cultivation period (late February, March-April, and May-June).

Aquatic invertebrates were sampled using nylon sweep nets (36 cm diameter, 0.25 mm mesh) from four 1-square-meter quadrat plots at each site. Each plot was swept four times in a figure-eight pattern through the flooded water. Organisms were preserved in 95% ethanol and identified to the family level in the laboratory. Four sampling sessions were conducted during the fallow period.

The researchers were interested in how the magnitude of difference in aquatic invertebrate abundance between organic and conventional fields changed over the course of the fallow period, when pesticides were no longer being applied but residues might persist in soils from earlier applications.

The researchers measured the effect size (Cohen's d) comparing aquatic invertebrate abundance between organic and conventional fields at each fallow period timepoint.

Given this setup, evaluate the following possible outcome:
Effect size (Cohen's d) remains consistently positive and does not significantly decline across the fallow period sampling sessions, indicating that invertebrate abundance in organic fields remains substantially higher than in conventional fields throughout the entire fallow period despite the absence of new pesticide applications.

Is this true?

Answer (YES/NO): NO